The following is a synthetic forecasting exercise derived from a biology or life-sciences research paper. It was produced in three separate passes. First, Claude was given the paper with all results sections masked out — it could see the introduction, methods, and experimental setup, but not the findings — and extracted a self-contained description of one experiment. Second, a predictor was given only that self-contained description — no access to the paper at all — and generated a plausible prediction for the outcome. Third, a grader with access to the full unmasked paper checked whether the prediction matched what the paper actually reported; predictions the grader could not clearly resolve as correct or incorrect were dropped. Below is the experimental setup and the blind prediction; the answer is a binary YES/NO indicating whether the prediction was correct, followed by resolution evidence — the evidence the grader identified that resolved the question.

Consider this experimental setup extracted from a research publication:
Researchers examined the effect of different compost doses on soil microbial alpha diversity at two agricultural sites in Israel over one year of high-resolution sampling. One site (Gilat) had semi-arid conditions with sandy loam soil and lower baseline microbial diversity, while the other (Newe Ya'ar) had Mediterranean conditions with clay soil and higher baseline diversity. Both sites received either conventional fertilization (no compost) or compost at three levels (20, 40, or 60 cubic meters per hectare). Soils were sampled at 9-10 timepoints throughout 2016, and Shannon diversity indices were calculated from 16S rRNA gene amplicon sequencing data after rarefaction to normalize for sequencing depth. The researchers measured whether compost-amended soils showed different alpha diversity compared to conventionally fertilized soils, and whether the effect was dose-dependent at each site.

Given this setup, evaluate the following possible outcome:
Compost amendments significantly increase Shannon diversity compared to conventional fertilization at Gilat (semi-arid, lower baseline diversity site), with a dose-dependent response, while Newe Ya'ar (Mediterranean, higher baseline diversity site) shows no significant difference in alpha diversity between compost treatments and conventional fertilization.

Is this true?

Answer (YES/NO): NO